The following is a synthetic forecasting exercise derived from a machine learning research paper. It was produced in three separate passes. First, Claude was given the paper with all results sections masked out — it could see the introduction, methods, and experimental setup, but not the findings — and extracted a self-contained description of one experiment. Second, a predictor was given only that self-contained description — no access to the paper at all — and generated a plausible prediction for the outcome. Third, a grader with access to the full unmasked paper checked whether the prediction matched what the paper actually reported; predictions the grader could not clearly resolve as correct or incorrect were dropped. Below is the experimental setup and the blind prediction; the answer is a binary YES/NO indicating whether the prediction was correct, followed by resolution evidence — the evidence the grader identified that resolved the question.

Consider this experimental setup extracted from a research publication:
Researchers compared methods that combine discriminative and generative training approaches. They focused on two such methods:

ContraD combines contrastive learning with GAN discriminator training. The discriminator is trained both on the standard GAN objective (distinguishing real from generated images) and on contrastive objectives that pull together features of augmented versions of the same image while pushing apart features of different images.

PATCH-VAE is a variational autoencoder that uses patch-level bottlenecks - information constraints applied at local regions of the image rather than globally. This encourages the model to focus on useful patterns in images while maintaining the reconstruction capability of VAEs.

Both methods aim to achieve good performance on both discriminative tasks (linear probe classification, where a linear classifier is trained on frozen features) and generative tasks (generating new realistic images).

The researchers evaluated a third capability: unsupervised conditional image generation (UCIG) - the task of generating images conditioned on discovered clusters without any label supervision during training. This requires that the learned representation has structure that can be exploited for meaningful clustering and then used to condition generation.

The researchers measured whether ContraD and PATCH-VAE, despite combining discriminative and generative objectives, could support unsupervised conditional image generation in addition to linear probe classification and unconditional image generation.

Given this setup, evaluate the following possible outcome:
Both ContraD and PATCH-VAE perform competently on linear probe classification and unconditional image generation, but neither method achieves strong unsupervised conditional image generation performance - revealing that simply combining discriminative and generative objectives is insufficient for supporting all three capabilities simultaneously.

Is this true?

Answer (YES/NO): NO